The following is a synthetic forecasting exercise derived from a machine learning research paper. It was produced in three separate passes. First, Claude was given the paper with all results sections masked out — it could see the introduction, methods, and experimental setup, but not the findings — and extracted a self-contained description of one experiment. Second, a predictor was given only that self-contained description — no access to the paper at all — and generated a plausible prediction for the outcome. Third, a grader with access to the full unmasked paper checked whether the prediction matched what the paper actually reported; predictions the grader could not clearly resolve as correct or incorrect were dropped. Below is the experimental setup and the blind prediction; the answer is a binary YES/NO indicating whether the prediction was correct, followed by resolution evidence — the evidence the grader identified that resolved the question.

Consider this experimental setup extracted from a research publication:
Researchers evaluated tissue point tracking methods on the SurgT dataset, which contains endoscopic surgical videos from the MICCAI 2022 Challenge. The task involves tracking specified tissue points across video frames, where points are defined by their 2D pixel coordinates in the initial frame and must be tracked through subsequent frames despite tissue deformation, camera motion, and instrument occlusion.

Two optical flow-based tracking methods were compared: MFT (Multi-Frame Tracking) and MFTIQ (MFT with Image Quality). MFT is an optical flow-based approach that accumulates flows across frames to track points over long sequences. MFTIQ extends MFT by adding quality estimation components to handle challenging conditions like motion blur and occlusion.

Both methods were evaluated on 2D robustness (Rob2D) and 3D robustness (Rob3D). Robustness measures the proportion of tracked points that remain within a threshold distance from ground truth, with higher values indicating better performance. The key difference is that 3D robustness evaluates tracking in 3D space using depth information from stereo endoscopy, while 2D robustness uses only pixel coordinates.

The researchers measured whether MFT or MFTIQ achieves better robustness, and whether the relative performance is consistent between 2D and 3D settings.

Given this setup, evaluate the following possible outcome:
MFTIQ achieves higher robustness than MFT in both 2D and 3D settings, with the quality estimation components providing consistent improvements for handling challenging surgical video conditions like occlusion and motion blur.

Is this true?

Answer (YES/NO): NO